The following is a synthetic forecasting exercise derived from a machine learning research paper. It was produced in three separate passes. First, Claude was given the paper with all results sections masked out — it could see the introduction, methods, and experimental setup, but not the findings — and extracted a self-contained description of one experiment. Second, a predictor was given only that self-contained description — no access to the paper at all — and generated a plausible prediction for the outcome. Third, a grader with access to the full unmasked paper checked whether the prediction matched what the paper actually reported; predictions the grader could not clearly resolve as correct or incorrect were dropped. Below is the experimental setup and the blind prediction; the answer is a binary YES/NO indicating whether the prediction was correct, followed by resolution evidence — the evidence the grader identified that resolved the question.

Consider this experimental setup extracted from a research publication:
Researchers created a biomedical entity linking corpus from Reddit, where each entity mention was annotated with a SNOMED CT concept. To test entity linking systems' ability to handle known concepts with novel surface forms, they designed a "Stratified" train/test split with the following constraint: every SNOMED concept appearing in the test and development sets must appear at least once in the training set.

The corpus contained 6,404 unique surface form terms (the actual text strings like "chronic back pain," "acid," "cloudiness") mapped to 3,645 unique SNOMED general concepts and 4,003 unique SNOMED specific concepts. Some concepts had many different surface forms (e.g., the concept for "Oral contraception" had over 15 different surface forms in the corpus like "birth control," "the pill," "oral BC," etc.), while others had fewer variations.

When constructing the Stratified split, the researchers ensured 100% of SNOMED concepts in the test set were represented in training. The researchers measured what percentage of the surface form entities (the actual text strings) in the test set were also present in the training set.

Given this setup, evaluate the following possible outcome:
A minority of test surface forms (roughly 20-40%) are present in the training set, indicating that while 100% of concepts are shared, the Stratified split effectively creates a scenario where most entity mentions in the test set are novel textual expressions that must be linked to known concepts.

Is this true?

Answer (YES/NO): NO